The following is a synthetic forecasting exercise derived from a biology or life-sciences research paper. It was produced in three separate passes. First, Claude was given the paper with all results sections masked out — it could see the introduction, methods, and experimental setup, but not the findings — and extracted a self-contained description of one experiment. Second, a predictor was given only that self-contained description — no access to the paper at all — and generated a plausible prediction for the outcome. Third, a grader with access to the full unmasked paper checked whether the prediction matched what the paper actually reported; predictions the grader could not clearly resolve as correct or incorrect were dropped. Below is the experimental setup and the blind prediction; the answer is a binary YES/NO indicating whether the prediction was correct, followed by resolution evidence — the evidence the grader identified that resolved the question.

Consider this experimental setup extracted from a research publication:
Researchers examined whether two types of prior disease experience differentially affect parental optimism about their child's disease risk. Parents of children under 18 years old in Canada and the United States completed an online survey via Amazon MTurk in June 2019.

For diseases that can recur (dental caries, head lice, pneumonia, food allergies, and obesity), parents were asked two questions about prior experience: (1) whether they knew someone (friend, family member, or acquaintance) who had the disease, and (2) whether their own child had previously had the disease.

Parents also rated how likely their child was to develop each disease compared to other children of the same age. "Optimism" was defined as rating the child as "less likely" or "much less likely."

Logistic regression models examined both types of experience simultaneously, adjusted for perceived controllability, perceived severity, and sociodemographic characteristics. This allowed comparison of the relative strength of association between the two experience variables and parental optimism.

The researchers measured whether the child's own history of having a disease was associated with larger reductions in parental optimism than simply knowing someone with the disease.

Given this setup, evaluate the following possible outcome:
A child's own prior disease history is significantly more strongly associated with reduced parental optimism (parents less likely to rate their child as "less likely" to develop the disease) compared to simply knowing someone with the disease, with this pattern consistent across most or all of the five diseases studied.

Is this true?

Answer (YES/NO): NO